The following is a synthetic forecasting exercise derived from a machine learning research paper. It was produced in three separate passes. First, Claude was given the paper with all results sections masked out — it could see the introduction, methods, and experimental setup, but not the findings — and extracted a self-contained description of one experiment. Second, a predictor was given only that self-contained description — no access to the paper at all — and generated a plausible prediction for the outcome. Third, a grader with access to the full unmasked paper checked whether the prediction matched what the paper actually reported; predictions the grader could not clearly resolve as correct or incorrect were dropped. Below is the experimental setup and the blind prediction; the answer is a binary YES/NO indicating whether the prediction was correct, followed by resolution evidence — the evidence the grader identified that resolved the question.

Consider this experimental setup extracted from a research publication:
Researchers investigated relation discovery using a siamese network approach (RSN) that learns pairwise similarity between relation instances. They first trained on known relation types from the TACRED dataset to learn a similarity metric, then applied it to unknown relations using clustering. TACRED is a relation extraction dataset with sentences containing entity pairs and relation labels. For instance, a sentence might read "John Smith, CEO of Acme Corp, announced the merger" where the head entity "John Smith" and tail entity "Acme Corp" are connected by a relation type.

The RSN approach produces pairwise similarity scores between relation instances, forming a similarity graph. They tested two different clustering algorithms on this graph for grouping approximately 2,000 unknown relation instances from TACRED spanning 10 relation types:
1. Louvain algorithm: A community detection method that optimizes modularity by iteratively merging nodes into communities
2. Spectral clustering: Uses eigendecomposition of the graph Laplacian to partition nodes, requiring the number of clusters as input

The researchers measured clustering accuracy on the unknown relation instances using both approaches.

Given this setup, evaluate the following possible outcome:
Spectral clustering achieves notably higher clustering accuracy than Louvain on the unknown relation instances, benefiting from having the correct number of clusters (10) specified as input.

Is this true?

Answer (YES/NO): NO